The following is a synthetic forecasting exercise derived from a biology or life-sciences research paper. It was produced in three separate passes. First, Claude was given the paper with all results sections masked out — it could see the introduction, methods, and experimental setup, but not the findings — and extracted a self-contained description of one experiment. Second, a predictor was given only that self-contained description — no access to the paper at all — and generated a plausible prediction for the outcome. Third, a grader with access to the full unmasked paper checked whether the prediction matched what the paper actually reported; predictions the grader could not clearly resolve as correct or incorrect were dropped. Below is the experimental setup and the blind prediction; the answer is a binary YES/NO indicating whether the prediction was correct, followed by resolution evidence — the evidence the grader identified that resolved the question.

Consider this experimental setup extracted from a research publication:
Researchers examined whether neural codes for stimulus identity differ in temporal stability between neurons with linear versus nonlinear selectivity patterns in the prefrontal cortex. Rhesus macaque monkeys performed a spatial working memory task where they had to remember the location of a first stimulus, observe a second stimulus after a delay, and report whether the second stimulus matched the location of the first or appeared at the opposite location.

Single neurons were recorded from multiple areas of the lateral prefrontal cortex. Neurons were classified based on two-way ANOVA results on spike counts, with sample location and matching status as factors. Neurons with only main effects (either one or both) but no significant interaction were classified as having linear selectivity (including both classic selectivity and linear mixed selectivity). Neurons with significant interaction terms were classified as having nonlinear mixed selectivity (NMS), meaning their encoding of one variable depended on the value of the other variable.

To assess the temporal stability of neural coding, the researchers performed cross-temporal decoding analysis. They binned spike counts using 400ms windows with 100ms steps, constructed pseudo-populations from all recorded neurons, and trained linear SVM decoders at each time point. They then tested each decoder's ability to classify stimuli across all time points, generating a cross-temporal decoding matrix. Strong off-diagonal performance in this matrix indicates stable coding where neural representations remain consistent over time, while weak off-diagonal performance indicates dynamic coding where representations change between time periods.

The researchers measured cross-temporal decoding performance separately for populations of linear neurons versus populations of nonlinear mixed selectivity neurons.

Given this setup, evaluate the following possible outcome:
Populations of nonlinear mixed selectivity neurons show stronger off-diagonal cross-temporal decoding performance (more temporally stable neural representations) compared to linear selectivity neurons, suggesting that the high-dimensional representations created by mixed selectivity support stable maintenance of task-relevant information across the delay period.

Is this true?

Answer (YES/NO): NO